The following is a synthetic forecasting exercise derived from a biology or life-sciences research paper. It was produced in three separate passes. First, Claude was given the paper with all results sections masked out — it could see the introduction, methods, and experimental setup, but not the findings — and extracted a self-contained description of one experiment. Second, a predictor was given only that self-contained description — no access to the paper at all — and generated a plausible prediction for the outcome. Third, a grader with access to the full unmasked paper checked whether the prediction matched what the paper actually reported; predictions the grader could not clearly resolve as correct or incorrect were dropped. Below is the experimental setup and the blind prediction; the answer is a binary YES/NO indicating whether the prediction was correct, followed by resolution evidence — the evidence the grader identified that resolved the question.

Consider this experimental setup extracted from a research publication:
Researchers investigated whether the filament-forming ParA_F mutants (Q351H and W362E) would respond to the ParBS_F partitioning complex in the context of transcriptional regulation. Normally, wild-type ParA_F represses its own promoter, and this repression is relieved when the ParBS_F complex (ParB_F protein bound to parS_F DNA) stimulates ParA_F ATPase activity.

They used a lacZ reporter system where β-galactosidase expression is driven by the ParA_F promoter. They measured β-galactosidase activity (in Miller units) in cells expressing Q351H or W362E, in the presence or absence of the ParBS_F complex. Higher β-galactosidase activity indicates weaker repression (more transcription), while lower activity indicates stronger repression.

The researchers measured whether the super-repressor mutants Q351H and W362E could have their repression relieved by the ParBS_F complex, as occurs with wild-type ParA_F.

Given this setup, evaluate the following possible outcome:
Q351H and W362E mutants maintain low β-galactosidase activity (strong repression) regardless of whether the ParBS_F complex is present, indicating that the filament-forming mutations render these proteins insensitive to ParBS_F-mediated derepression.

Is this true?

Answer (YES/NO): YES